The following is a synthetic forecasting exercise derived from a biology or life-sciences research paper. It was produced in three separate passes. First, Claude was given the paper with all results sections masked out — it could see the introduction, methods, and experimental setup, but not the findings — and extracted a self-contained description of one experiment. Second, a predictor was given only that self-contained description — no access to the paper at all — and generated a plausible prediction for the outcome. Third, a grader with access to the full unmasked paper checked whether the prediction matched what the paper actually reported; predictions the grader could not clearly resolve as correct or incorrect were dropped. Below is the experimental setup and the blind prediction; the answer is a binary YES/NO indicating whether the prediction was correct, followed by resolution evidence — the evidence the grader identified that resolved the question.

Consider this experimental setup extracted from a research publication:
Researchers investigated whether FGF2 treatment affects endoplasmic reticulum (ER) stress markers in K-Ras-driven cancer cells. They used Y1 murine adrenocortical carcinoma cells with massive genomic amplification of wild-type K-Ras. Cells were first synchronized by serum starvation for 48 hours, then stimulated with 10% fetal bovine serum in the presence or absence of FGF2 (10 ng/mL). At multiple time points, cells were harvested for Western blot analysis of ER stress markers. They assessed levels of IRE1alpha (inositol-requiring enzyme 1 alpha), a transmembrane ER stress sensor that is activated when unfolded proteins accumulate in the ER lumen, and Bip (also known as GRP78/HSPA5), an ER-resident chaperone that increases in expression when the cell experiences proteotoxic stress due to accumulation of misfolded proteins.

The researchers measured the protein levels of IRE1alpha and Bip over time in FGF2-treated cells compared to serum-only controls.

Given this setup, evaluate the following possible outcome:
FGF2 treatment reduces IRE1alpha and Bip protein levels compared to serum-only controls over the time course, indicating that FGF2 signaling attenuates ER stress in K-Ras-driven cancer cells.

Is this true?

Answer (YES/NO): NO